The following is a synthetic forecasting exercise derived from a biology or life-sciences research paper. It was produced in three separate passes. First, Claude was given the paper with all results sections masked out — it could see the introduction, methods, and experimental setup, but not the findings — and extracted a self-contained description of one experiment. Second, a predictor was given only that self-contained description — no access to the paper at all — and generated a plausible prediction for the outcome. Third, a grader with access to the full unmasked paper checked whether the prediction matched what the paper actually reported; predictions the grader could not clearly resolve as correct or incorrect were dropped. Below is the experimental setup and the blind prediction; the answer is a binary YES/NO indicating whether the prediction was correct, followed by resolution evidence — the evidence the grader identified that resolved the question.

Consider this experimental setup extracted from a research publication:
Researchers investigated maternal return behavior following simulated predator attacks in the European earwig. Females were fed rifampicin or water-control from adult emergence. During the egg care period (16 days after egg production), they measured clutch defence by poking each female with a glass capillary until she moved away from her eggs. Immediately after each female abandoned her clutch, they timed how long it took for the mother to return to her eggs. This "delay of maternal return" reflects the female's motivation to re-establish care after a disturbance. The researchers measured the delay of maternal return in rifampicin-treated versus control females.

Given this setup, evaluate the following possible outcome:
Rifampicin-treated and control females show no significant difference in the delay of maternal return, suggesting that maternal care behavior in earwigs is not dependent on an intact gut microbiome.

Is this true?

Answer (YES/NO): YES